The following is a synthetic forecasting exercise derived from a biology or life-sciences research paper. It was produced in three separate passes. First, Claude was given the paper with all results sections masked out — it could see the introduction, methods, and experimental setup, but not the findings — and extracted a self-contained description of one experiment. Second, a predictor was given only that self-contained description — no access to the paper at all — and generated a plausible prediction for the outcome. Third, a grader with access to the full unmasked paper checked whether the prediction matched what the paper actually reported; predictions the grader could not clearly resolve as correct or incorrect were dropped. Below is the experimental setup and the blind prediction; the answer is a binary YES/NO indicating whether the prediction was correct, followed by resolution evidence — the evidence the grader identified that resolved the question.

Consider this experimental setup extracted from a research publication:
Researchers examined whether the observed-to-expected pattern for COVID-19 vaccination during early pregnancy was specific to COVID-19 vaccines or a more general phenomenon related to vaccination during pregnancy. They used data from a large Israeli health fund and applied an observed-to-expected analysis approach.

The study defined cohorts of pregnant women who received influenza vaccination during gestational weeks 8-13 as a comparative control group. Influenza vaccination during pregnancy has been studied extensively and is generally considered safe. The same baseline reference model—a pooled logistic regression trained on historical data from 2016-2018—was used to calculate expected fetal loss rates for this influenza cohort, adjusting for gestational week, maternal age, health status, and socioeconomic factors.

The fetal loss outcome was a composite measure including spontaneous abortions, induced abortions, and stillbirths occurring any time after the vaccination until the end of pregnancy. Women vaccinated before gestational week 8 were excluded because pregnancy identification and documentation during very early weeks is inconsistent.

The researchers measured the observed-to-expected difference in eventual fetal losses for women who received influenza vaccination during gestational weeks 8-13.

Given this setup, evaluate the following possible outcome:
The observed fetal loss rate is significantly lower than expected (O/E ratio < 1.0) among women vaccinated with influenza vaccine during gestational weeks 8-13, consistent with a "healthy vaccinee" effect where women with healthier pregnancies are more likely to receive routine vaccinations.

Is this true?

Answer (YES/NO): YES